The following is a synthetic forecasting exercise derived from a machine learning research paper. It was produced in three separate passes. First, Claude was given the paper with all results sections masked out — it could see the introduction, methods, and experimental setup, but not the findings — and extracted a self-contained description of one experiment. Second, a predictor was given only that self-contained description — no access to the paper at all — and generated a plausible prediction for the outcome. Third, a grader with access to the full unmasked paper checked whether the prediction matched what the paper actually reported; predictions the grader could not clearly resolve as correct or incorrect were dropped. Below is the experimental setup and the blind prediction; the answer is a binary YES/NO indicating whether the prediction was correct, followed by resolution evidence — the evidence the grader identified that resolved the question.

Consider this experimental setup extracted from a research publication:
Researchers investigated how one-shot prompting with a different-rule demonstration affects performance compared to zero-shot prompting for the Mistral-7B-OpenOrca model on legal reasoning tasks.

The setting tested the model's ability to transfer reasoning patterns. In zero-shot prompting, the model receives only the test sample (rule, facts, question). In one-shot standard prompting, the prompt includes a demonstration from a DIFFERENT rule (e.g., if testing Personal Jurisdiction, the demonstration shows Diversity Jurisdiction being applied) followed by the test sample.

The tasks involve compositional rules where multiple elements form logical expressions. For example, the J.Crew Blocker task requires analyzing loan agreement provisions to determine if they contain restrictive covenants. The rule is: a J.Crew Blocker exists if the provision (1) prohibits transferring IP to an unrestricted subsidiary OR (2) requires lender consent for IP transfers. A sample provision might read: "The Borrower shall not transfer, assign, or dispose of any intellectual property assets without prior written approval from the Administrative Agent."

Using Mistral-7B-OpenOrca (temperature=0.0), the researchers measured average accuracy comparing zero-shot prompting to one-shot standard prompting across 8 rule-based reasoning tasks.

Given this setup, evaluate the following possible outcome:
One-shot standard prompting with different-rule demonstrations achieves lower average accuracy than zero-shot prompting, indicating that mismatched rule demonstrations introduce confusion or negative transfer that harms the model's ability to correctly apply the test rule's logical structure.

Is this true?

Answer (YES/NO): YES